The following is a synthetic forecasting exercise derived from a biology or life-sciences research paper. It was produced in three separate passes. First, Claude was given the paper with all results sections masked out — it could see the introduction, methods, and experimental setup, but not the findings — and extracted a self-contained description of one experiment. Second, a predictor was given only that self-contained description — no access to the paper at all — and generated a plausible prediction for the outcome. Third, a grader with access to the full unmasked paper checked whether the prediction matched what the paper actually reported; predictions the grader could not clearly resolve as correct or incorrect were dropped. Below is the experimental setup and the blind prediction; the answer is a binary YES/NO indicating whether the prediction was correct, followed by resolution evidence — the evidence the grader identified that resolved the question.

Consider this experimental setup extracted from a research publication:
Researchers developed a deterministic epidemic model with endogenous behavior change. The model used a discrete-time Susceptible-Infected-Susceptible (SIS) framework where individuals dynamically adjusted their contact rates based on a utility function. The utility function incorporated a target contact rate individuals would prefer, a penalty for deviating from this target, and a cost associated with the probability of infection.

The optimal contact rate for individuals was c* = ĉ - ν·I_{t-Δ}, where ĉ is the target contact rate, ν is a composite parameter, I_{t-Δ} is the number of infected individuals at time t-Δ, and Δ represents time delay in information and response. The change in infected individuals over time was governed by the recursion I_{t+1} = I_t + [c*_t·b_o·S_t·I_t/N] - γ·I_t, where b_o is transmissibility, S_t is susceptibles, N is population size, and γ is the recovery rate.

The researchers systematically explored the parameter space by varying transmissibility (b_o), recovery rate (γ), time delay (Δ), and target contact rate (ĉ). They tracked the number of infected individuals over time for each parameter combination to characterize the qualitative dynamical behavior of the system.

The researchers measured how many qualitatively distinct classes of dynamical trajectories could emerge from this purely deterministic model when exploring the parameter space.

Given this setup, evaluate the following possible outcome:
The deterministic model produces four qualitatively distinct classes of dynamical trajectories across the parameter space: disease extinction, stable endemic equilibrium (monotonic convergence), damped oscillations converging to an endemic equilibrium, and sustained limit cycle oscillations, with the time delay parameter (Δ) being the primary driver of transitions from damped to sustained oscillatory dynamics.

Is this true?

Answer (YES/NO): NO